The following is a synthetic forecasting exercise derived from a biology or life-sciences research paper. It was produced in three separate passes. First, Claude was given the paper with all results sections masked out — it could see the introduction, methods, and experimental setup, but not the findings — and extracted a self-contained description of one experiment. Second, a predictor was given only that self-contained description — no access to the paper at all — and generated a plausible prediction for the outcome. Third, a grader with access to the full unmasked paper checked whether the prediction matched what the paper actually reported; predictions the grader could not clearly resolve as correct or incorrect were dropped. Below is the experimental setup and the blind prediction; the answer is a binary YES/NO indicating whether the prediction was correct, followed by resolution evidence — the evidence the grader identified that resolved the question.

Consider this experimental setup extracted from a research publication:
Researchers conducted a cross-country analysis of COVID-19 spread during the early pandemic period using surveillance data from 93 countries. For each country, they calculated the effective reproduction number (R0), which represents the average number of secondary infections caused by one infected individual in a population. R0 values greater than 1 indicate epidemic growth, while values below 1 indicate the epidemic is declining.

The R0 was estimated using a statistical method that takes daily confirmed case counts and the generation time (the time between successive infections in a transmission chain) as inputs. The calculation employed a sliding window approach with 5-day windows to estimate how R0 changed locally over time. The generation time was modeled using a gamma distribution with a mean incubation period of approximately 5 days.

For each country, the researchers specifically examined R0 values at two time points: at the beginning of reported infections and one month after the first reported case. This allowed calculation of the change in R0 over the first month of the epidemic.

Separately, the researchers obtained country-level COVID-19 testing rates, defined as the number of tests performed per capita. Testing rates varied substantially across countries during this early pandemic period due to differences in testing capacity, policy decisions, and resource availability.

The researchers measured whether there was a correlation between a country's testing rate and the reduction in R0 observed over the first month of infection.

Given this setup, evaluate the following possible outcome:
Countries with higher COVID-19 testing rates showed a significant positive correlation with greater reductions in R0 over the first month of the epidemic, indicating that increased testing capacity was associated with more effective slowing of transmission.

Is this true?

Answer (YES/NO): YES